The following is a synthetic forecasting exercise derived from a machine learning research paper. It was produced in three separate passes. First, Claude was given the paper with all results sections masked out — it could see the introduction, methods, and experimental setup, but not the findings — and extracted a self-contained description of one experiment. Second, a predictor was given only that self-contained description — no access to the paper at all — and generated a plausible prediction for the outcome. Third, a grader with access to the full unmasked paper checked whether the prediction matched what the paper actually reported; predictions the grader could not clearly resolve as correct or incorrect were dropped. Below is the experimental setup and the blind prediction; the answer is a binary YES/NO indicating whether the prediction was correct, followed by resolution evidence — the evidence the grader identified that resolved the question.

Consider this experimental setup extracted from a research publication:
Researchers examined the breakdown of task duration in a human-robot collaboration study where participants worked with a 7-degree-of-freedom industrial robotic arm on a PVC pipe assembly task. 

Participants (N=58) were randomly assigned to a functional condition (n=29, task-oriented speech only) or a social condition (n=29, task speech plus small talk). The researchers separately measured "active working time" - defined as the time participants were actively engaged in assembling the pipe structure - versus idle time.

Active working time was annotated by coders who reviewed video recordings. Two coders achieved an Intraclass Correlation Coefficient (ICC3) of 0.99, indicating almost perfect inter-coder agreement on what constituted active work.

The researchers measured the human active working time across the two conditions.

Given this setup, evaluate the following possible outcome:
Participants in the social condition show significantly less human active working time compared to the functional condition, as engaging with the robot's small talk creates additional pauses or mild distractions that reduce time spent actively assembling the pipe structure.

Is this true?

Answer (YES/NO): NO